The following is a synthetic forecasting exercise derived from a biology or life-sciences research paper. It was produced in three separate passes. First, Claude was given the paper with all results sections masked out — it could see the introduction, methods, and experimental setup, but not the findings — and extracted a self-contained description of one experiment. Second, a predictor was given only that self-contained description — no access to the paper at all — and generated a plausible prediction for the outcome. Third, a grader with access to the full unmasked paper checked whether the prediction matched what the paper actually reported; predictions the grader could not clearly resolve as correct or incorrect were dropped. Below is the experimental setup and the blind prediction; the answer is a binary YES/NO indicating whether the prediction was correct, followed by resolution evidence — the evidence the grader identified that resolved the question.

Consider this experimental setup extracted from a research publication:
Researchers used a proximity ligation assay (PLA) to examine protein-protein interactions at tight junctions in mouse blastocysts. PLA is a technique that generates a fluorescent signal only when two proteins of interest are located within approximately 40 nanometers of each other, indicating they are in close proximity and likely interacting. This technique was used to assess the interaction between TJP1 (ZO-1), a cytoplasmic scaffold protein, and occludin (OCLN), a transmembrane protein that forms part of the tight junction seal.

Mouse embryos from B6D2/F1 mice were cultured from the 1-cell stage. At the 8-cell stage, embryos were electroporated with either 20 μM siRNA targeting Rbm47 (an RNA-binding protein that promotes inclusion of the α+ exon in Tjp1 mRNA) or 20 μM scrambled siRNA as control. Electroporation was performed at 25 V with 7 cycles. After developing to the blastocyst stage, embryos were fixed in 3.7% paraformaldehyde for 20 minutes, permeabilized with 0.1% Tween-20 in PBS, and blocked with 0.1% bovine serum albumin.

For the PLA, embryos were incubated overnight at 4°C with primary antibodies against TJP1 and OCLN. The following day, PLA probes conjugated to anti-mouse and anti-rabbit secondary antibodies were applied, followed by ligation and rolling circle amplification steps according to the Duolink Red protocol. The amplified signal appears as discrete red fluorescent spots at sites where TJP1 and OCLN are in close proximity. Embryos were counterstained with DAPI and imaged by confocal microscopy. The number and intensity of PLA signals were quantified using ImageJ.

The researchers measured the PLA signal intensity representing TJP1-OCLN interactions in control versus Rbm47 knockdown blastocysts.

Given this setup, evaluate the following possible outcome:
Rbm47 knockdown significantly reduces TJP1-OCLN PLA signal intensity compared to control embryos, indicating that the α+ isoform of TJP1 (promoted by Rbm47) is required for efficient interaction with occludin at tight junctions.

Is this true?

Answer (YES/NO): NO